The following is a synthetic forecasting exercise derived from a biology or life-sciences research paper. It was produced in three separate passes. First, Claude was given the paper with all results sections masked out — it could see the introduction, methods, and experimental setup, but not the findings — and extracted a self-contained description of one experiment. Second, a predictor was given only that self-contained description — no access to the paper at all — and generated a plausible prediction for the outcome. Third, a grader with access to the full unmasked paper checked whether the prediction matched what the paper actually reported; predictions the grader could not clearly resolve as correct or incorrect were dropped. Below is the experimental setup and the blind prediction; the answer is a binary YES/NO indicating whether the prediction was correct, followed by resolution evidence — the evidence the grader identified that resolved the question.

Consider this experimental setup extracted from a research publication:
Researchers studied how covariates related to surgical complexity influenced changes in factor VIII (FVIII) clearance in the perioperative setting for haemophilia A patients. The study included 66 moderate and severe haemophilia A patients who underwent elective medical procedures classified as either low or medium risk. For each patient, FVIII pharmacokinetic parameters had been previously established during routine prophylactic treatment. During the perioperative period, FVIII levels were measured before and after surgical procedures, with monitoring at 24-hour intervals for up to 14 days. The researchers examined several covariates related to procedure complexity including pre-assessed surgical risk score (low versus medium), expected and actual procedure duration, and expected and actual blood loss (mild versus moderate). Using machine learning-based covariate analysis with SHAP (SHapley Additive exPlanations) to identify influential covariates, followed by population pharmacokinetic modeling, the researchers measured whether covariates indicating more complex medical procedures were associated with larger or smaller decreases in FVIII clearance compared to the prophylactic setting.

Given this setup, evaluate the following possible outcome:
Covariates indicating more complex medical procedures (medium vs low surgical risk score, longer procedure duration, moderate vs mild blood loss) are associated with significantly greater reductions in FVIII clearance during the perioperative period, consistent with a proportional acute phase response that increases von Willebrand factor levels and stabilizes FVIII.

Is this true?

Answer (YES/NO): NO